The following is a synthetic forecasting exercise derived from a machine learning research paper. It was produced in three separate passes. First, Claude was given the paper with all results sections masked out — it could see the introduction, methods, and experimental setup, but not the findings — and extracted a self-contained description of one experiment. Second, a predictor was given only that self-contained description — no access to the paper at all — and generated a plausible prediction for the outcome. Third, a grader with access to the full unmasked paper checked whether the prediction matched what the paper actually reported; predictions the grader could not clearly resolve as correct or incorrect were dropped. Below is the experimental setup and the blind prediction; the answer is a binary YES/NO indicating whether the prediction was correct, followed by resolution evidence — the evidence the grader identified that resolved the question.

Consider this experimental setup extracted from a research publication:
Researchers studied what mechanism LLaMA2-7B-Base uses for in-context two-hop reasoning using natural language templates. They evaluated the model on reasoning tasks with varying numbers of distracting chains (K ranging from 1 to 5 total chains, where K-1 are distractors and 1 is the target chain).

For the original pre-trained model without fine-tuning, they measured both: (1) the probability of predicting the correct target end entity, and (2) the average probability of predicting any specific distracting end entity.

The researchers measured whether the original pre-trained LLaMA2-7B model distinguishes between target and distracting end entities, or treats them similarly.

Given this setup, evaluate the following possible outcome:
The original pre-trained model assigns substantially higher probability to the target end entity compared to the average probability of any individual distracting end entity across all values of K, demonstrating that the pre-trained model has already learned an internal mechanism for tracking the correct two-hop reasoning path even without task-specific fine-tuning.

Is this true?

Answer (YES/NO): NO